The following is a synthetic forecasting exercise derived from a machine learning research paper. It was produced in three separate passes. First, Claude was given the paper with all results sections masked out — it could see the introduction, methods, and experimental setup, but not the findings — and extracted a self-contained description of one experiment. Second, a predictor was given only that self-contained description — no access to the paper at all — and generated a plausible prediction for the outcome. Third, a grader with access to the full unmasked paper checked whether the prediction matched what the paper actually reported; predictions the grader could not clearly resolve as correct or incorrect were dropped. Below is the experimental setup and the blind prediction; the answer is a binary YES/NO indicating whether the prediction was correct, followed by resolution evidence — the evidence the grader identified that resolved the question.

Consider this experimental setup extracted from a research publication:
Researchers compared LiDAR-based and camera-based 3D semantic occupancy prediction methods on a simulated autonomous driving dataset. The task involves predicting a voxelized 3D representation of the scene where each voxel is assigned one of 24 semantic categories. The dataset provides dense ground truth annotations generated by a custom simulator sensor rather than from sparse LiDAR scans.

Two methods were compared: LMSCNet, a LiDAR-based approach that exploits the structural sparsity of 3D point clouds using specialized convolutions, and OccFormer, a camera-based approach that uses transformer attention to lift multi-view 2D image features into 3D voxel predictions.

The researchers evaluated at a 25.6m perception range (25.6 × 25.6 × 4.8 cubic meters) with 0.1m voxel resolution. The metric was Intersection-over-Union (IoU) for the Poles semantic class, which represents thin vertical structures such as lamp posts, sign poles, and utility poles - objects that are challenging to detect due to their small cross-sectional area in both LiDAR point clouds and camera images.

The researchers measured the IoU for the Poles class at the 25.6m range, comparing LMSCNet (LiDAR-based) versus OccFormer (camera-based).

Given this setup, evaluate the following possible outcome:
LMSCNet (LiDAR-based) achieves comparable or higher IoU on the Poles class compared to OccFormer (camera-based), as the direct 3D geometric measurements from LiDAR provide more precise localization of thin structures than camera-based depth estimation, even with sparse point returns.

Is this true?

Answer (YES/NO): YES